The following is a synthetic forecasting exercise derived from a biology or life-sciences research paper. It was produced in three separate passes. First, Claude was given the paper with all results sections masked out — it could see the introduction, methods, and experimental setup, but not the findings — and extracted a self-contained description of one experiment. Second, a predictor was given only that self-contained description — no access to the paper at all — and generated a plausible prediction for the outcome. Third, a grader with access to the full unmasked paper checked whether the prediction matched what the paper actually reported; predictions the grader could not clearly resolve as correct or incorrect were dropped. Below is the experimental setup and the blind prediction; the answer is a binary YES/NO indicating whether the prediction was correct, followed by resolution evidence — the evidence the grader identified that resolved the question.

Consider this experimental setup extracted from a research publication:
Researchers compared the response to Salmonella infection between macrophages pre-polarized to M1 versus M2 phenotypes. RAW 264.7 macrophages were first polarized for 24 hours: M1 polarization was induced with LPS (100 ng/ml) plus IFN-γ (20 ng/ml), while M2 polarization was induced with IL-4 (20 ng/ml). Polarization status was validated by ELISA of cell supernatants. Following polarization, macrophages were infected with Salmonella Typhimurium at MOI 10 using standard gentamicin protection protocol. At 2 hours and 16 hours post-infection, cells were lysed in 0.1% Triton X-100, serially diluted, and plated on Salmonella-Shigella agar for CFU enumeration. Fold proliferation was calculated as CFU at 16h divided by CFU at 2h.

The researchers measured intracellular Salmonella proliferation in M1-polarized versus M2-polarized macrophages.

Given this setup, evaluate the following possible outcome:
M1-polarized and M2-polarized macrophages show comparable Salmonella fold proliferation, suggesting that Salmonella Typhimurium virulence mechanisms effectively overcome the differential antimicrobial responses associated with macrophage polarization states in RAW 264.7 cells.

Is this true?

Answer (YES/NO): NO